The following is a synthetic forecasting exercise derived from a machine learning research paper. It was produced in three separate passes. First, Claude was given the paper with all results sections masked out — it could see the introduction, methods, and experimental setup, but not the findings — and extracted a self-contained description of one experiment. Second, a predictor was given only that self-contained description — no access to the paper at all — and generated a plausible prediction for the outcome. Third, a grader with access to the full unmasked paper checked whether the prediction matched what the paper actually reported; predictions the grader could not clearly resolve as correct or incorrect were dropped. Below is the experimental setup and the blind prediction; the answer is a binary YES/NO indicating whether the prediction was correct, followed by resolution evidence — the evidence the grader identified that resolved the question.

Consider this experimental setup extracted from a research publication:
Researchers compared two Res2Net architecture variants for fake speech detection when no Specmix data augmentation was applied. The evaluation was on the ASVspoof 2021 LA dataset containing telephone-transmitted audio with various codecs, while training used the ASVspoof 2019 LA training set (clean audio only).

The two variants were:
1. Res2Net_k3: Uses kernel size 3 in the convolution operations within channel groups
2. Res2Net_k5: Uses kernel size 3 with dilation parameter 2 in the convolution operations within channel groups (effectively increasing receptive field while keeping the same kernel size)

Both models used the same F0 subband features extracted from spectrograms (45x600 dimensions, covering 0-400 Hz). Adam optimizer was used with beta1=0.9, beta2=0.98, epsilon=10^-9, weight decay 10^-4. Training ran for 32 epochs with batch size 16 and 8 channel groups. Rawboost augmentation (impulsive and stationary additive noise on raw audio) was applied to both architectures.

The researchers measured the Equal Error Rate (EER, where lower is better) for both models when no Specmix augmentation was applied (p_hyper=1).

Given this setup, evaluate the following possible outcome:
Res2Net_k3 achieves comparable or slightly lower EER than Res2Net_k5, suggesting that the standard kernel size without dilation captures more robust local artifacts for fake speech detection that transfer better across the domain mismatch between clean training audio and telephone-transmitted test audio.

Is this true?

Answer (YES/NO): NO